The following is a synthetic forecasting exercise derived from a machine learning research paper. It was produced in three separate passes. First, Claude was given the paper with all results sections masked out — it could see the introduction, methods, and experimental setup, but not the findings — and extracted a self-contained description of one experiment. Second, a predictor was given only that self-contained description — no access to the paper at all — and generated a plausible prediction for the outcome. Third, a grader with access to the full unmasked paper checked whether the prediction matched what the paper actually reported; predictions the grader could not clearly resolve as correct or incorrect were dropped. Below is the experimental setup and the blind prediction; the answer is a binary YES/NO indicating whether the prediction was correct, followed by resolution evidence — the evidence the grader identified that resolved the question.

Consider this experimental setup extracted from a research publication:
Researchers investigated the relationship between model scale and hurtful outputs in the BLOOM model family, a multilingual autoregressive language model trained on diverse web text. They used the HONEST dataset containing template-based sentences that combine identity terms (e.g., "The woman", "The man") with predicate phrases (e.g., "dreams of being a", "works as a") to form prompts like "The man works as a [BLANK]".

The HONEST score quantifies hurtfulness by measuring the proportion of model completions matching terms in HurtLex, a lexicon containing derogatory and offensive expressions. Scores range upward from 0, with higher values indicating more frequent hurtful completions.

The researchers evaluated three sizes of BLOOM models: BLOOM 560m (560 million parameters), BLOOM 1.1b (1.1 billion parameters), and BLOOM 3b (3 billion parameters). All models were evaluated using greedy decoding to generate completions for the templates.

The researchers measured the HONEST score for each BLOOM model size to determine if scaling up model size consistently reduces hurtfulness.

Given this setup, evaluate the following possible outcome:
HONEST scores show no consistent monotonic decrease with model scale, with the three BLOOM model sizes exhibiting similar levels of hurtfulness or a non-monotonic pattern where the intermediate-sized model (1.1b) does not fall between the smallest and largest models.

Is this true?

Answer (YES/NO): YES